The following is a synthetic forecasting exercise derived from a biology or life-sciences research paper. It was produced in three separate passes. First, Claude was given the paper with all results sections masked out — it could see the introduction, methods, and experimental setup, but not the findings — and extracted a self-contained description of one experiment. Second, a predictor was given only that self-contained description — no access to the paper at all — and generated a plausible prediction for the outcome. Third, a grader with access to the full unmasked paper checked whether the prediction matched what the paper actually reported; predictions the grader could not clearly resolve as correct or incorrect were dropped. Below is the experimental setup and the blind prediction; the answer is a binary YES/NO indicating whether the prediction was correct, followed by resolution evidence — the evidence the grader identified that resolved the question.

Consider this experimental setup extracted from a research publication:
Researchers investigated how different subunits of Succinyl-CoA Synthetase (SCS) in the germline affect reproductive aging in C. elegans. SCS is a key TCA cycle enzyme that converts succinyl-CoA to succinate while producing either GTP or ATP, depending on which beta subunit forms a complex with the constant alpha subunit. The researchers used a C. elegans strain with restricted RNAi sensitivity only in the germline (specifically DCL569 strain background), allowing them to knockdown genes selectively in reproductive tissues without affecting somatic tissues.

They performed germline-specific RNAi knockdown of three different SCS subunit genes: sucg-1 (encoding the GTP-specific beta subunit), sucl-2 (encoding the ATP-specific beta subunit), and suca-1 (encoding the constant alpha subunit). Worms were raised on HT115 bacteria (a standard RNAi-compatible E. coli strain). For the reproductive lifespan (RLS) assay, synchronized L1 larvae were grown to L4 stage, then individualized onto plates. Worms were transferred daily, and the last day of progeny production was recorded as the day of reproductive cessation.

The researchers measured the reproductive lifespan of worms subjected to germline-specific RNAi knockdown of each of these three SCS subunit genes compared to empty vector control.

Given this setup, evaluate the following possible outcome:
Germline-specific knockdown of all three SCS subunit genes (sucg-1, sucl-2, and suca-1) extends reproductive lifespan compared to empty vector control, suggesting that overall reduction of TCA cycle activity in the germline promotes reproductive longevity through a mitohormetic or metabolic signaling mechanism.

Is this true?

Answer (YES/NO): NO